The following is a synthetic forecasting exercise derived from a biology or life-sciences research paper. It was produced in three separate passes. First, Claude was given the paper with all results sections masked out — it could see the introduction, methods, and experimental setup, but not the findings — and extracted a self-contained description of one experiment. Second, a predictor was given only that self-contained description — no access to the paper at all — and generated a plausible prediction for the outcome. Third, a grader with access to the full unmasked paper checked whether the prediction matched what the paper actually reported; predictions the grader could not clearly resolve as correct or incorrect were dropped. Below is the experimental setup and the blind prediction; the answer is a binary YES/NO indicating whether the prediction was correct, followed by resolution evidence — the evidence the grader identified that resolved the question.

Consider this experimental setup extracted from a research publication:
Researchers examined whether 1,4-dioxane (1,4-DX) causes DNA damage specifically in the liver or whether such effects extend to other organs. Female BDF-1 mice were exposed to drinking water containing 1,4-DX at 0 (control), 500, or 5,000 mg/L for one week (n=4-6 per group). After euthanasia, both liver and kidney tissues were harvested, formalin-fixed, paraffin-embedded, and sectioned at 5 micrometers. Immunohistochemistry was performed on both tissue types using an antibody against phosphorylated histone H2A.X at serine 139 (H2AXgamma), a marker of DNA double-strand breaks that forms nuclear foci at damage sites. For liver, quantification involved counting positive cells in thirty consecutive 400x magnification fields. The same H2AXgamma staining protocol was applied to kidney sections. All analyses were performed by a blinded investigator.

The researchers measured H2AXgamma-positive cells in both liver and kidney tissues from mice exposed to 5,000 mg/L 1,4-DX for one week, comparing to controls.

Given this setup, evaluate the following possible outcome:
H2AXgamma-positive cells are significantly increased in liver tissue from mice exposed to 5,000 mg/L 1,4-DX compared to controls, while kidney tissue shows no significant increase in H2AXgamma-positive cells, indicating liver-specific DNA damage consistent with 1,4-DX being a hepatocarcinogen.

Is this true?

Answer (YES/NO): YES